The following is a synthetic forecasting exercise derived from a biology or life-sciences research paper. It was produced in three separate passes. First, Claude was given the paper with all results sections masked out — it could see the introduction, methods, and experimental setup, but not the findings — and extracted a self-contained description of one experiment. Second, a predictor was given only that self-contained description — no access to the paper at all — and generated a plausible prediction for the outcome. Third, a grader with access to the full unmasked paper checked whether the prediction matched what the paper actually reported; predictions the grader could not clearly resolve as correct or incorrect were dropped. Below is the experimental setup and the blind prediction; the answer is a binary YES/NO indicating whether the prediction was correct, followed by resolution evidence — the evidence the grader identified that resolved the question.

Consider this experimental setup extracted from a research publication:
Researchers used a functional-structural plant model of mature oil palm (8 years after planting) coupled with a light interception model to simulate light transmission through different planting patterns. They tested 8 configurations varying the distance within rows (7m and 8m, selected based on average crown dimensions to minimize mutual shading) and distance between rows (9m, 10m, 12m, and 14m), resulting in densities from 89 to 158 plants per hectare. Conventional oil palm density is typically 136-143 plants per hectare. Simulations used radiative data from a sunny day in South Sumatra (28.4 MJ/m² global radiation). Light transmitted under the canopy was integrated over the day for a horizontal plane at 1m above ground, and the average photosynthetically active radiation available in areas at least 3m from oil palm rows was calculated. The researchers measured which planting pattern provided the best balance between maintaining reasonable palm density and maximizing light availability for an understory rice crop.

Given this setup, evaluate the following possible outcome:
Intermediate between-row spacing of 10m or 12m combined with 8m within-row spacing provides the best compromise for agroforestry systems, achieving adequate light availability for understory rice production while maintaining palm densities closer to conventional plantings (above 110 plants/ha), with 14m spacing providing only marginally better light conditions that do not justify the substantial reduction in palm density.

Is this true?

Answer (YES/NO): NO